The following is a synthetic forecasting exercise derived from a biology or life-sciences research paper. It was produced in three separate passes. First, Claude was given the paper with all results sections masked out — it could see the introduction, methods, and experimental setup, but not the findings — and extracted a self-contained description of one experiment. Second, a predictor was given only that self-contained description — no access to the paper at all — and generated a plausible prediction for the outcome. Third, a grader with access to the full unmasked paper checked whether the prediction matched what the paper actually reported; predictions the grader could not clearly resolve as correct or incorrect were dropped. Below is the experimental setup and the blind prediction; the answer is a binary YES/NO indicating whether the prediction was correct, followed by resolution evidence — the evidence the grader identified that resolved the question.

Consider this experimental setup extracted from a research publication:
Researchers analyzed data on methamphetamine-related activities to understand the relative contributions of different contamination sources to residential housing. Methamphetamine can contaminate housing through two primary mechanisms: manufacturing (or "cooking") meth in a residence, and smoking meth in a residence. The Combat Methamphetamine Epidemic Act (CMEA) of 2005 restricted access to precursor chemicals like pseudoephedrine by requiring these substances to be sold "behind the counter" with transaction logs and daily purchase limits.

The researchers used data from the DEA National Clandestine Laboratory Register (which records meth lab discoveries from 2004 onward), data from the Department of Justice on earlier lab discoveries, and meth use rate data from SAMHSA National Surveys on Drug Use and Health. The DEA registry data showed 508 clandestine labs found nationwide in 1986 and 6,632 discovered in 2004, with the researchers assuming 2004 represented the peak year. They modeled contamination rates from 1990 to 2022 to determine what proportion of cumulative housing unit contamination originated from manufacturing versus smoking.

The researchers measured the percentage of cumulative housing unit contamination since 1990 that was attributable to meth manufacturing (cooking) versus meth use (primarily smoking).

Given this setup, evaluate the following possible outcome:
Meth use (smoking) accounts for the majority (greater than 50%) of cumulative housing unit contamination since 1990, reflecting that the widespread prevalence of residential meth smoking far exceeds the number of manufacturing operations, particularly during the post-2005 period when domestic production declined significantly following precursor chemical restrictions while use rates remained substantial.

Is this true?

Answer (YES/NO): YES